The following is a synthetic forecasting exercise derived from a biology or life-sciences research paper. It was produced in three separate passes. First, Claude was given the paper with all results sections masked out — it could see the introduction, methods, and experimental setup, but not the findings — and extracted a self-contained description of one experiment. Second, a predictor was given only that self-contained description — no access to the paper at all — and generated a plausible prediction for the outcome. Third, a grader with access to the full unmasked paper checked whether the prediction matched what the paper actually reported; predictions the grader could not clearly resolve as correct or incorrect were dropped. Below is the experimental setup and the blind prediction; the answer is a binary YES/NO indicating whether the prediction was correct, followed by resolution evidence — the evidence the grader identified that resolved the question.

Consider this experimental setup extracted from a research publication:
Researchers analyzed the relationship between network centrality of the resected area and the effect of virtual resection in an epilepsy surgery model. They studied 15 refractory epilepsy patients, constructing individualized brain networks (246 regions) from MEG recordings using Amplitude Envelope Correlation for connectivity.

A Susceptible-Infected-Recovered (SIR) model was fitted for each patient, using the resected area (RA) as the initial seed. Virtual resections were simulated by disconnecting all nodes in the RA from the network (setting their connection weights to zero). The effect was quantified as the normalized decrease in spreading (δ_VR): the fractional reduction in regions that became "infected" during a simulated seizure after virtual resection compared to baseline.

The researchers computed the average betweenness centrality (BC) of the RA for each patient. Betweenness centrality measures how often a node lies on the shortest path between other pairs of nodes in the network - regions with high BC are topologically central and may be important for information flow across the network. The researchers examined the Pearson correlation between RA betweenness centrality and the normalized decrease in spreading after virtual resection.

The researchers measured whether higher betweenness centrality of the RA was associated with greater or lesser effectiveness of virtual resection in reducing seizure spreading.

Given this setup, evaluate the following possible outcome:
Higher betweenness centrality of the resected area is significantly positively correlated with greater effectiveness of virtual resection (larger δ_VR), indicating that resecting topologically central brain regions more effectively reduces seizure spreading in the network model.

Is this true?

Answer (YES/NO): YES